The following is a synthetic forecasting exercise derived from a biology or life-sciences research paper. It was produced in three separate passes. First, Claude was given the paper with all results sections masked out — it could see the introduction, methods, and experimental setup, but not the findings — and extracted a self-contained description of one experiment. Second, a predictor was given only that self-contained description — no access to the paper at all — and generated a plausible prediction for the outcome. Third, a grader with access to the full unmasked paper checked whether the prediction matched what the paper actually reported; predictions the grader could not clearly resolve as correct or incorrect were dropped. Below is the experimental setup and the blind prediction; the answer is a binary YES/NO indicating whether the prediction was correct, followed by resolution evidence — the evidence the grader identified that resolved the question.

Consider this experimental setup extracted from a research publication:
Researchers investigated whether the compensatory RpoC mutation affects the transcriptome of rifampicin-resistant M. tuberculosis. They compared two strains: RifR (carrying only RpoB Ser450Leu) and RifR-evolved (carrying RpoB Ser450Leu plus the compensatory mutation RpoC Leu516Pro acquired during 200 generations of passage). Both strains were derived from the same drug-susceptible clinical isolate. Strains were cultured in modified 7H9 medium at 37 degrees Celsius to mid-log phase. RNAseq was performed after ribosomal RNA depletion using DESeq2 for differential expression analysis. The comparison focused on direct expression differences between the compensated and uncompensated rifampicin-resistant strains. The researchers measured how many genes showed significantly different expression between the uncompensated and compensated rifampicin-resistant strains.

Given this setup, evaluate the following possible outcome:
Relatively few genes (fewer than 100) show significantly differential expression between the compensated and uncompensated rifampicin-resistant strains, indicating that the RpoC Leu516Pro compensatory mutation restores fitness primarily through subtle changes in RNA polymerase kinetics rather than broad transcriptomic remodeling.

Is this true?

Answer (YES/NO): NO